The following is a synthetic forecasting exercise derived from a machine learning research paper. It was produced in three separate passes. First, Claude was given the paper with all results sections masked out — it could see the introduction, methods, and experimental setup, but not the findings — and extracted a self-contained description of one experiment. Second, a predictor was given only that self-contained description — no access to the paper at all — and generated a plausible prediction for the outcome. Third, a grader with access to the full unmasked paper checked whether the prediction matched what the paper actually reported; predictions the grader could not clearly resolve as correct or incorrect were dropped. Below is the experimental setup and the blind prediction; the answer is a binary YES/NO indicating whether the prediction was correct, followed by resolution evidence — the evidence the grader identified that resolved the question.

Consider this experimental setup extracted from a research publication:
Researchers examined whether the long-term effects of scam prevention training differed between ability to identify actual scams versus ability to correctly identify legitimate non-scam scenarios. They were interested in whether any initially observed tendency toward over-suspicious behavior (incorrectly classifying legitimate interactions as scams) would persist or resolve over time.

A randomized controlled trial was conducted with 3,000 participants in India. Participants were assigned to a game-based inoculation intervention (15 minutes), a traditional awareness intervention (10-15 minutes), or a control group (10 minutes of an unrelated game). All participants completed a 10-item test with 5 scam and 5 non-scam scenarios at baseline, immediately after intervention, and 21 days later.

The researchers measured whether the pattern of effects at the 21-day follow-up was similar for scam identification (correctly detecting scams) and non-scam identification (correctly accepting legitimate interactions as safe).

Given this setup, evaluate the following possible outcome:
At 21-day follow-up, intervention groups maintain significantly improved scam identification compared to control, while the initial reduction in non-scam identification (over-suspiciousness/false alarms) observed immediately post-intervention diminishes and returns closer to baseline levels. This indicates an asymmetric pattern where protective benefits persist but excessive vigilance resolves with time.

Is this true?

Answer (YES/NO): YES